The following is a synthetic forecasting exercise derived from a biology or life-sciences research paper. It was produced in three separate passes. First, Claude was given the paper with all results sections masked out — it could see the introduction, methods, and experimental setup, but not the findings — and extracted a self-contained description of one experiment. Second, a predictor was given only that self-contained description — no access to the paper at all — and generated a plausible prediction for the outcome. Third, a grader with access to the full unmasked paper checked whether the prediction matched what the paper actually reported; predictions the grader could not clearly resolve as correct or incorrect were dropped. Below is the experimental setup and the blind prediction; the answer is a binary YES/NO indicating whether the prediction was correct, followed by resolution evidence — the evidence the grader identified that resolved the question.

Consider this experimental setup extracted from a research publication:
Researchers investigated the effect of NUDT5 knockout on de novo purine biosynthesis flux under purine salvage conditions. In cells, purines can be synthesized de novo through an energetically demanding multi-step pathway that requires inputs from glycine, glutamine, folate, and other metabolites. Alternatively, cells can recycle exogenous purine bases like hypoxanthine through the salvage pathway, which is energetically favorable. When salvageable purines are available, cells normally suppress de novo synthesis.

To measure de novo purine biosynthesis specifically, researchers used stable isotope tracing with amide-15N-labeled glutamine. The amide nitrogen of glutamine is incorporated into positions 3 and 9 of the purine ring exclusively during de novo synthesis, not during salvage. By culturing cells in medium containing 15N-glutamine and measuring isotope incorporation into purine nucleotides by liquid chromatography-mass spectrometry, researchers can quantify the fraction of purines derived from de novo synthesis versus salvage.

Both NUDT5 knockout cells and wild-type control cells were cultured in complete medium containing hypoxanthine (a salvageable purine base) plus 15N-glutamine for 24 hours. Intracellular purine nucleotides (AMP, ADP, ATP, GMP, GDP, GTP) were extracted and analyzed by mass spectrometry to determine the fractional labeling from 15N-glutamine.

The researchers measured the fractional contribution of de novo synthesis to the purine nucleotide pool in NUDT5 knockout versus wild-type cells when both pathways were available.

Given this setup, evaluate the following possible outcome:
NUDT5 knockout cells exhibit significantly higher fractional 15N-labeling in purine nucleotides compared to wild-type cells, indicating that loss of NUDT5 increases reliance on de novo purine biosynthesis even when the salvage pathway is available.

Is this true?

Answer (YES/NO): YES